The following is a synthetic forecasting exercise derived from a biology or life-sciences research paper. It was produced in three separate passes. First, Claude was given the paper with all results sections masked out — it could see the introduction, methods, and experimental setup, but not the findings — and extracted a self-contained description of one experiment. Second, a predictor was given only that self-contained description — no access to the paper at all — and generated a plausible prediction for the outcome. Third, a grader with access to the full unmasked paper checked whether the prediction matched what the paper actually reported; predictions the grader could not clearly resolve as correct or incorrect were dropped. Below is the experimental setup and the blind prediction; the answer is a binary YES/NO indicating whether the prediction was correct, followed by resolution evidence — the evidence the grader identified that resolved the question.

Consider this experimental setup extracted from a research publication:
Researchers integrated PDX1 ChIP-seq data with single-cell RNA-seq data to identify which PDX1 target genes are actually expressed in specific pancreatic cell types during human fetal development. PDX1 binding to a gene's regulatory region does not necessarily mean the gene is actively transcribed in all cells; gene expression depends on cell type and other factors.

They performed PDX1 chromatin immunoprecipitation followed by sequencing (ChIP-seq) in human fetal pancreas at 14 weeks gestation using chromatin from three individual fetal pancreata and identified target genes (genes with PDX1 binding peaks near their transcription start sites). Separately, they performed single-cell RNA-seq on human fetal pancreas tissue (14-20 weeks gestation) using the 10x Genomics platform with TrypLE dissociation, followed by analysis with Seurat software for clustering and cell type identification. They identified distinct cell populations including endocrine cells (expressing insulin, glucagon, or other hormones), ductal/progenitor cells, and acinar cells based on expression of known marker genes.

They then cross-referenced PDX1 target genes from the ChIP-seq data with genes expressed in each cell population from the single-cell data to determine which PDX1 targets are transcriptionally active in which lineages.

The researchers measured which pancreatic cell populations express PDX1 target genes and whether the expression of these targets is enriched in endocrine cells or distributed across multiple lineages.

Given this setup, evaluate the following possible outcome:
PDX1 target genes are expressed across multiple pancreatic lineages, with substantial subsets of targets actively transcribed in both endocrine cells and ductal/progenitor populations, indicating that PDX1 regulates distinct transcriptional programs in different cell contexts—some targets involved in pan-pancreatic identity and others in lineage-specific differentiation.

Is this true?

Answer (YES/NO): YES